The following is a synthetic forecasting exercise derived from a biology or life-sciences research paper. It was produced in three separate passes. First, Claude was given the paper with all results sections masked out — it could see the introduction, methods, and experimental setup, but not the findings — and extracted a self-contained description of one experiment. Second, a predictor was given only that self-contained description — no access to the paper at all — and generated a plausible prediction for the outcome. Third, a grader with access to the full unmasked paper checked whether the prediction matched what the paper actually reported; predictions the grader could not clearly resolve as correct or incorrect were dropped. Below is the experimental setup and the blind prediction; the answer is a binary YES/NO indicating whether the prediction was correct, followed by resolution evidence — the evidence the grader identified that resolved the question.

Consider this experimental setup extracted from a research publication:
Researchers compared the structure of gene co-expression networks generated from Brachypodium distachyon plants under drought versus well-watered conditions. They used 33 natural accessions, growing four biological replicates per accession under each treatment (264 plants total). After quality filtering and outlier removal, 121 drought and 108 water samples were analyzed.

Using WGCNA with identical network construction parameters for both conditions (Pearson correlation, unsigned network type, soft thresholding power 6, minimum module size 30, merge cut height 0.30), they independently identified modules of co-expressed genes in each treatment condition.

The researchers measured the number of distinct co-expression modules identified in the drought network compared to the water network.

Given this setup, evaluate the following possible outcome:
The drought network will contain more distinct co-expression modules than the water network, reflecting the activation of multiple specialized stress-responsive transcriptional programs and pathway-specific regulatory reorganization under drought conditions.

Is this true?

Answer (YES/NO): NO